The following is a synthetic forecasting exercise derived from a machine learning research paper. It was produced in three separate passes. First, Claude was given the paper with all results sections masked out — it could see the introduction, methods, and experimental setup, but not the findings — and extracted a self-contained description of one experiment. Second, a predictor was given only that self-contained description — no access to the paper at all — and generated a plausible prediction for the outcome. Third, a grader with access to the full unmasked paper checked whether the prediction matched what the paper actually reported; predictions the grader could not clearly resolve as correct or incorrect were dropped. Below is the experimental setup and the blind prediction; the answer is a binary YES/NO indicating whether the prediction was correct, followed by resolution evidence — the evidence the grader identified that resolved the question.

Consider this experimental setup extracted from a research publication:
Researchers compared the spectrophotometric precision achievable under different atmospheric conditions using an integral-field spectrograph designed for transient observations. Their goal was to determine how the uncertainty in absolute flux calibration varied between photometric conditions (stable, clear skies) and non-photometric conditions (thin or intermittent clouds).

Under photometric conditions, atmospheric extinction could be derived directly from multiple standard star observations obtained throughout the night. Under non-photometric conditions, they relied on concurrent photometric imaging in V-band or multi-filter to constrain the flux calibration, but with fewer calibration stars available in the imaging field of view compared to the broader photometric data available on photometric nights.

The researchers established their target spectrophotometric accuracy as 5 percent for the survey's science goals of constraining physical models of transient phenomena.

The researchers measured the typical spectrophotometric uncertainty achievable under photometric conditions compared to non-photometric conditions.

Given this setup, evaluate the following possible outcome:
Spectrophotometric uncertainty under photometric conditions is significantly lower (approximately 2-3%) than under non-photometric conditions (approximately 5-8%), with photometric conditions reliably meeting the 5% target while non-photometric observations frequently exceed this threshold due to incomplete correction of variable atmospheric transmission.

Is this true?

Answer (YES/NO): NO